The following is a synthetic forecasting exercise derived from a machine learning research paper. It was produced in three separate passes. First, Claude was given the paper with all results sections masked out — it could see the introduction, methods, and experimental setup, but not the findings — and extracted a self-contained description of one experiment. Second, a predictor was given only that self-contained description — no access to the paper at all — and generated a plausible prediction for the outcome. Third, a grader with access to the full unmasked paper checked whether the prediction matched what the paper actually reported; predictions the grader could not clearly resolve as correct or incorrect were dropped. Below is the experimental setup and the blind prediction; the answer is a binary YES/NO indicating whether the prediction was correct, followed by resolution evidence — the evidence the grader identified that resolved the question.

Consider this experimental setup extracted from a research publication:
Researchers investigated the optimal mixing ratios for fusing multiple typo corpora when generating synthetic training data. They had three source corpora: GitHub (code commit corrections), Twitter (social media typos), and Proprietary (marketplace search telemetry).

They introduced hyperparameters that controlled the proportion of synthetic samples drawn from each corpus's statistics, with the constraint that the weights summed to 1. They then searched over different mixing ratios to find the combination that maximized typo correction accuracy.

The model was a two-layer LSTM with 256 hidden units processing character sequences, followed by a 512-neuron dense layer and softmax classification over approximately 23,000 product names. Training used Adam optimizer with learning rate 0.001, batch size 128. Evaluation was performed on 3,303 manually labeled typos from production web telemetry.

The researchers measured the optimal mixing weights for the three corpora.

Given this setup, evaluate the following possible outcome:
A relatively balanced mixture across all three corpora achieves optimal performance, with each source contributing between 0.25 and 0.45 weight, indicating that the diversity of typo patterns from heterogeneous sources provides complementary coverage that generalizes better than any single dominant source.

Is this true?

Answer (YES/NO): NO